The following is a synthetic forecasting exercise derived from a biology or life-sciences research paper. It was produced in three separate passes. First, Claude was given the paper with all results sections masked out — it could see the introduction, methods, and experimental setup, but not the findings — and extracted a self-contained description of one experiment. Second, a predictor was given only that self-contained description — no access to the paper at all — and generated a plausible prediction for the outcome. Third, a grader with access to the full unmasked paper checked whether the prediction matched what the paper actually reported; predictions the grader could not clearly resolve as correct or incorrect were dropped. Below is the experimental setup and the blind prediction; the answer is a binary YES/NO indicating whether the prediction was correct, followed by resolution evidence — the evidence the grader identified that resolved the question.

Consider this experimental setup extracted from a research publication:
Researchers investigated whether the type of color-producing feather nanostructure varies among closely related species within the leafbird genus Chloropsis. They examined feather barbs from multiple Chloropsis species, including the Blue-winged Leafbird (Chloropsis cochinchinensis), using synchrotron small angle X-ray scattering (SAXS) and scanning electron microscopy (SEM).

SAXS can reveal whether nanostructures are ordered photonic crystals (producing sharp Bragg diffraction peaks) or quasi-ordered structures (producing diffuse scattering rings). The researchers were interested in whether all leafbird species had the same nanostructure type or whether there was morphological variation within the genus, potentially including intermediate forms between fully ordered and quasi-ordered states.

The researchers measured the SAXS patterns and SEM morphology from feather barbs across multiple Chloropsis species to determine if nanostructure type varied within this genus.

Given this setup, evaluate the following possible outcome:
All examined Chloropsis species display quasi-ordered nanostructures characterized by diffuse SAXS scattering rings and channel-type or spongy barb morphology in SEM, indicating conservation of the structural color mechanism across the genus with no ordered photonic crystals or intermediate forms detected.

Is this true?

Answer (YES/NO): NO